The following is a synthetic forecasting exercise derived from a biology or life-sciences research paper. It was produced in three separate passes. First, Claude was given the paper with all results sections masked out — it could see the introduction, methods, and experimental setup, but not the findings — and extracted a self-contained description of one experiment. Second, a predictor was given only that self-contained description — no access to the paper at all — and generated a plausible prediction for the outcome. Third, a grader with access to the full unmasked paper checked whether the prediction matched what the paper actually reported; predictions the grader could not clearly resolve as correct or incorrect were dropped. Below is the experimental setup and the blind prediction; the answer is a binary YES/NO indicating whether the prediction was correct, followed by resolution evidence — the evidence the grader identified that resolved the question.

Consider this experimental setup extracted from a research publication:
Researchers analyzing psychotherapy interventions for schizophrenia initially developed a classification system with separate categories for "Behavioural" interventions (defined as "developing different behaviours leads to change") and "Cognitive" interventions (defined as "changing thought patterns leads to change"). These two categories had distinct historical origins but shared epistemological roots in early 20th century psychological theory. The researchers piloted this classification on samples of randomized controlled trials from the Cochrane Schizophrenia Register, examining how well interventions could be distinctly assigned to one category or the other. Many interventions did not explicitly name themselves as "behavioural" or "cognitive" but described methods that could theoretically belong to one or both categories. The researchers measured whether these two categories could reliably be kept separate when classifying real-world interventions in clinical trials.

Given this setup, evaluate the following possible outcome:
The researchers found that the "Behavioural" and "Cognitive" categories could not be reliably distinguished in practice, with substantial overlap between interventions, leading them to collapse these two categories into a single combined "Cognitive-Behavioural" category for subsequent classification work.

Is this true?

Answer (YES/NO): NO